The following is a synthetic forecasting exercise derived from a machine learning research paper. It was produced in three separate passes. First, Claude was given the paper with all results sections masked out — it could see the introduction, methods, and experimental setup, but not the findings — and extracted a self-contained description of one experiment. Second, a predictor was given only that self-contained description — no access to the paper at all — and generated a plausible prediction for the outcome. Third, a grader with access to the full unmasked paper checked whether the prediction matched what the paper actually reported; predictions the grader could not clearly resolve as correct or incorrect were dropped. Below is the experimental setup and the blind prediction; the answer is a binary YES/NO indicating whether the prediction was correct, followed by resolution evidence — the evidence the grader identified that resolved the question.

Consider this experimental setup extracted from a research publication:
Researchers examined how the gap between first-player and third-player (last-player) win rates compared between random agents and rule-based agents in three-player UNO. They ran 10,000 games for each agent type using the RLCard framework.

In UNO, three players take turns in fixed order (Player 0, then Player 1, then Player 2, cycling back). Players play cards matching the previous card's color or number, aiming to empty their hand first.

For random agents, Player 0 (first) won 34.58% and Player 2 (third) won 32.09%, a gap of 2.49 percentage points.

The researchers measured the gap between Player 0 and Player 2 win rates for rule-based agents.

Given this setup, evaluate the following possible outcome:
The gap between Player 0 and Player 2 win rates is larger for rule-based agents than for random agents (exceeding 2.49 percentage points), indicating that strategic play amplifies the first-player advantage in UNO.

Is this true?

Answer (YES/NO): NO